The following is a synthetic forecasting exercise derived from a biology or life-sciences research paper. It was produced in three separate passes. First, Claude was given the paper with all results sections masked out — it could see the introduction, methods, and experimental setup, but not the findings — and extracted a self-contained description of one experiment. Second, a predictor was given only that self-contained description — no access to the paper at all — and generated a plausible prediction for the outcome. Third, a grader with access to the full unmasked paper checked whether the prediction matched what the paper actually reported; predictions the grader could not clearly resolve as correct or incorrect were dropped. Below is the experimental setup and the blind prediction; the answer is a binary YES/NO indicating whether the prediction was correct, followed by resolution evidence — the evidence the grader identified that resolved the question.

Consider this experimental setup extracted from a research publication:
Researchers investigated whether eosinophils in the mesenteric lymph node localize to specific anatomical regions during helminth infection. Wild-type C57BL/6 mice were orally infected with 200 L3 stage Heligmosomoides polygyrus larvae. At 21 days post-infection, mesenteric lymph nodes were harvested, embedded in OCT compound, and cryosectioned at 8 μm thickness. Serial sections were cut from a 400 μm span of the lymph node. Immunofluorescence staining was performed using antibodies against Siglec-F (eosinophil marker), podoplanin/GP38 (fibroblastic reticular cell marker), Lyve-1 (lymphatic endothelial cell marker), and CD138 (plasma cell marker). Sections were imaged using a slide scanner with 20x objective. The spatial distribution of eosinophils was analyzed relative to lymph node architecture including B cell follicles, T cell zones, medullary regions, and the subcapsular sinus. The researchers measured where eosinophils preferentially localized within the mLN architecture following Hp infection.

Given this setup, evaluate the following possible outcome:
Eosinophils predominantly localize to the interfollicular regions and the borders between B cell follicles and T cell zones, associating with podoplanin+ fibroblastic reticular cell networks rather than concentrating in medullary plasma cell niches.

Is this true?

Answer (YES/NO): NO